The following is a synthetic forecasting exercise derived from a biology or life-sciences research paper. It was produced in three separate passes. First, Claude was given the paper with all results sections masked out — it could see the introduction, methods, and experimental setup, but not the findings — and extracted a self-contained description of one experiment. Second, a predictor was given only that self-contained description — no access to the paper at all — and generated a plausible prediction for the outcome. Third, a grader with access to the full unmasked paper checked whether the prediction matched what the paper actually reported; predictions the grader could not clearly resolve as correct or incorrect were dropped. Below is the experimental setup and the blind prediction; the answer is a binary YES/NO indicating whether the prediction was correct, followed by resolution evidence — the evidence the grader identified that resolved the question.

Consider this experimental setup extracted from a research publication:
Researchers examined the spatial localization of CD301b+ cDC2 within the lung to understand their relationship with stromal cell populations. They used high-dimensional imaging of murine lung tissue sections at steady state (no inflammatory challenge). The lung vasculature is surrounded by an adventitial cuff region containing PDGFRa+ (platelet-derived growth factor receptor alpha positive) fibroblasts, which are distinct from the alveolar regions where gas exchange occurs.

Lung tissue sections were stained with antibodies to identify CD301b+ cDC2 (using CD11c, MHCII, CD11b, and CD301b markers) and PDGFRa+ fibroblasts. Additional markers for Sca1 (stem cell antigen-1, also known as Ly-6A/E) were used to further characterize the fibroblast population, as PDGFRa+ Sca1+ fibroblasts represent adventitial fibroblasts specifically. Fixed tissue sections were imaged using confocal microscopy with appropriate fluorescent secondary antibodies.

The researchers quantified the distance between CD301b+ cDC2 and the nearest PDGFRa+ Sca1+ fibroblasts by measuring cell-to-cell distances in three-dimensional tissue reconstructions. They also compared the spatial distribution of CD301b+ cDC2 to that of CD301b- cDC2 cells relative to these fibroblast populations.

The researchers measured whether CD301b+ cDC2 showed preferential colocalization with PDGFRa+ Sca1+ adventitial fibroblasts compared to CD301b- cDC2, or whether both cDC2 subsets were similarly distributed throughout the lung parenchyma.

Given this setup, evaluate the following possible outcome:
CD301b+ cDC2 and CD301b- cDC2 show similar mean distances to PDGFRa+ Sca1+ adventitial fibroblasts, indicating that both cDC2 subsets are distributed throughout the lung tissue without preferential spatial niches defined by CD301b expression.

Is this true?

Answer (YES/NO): NO